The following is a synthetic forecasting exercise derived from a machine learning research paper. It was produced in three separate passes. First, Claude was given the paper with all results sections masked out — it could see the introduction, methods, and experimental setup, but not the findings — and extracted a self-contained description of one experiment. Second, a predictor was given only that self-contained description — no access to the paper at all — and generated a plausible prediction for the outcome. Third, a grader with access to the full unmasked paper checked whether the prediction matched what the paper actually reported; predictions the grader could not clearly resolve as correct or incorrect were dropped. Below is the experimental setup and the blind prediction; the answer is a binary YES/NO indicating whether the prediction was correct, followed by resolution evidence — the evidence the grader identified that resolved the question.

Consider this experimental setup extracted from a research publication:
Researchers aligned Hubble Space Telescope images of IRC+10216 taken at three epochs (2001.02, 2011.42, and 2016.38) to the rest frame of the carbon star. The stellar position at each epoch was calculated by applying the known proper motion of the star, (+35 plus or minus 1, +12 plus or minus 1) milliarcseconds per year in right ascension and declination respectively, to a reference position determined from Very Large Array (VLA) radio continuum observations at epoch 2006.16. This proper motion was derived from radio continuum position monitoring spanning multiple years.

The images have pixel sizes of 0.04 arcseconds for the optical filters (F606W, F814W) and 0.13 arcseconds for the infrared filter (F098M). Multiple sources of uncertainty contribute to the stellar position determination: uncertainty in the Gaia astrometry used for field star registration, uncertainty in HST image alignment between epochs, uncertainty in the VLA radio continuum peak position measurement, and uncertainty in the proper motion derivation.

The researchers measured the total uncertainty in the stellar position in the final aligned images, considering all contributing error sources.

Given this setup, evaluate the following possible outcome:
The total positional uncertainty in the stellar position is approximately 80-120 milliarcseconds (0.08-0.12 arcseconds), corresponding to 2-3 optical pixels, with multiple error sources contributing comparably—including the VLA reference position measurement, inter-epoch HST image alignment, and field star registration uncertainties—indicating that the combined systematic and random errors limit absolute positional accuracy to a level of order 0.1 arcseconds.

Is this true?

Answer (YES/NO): NO